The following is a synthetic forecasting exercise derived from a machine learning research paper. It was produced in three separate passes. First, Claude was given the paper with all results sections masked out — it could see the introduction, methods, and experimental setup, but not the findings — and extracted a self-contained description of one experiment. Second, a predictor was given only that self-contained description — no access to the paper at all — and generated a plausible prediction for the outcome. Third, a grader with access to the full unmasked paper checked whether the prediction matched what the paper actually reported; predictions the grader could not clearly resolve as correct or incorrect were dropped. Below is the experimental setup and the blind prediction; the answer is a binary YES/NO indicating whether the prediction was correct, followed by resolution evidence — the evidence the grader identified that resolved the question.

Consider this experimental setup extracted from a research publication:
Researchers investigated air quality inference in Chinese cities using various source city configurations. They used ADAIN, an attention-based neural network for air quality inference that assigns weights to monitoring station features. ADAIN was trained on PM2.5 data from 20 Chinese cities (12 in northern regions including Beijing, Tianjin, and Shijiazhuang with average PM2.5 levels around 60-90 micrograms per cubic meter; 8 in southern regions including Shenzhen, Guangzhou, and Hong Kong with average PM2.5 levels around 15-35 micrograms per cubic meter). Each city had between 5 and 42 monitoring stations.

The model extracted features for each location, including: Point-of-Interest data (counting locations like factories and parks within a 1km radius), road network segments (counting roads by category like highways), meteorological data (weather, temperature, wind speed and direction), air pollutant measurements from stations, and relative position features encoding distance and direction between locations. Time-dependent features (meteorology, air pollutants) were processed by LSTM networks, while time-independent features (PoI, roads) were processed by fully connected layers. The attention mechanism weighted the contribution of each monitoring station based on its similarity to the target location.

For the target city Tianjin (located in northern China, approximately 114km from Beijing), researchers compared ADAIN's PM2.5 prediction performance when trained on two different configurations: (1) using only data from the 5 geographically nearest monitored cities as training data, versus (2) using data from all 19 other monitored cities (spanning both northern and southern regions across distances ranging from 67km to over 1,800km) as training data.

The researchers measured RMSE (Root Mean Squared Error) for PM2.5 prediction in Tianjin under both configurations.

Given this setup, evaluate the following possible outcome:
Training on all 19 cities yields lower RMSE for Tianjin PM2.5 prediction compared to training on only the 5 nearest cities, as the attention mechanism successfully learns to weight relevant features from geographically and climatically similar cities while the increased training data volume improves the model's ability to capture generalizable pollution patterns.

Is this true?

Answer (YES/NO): YES